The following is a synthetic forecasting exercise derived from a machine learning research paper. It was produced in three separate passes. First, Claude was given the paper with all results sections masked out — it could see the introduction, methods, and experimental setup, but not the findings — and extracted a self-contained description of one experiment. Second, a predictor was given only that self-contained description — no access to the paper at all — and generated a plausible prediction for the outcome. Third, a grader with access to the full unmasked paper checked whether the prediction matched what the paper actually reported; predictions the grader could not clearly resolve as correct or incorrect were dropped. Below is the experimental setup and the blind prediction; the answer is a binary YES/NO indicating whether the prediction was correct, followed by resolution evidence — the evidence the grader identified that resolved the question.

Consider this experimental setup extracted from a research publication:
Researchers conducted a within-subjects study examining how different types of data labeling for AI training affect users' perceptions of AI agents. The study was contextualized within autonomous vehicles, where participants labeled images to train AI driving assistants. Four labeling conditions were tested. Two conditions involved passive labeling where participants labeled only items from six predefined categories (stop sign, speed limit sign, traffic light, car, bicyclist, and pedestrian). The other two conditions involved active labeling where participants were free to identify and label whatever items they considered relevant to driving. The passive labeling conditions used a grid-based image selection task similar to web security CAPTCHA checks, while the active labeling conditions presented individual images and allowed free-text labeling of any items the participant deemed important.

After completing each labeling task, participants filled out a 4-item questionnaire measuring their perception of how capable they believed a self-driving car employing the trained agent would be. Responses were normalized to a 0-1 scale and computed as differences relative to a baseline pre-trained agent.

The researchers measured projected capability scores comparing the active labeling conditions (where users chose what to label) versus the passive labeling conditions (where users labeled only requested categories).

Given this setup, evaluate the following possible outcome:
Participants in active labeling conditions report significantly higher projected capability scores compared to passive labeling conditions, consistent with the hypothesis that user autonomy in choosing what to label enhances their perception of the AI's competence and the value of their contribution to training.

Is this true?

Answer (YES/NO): NO